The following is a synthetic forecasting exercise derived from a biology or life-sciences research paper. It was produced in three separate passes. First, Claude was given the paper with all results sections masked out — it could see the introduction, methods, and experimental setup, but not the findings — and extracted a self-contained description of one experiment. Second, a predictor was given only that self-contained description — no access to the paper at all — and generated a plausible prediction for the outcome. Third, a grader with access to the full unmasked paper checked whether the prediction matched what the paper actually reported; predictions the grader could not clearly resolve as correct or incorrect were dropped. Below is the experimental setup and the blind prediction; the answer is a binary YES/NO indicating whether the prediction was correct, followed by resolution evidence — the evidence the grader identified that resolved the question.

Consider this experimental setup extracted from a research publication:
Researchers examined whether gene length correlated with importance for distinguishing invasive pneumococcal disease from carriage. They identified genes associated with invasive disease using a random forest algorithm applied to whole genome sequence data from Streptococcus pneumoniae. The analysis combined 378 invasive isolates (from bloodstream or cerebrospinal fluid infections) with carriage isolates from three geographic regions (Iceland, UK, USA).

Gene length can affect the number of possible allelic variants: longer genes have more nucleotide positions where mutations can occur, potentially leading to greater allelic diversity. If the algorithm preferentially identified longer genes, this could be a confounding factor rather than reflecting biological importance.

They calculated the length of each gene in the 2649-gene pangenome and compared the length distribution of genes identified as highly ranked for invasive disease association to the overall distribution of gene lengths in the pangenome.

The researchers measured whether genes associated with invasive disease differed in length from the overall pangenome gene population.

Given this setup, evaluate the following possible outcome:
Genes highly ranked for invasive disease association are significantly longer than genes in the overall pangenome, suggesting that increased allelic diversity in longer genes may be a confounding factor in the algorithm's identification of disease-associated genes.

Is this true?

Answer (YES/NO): NO